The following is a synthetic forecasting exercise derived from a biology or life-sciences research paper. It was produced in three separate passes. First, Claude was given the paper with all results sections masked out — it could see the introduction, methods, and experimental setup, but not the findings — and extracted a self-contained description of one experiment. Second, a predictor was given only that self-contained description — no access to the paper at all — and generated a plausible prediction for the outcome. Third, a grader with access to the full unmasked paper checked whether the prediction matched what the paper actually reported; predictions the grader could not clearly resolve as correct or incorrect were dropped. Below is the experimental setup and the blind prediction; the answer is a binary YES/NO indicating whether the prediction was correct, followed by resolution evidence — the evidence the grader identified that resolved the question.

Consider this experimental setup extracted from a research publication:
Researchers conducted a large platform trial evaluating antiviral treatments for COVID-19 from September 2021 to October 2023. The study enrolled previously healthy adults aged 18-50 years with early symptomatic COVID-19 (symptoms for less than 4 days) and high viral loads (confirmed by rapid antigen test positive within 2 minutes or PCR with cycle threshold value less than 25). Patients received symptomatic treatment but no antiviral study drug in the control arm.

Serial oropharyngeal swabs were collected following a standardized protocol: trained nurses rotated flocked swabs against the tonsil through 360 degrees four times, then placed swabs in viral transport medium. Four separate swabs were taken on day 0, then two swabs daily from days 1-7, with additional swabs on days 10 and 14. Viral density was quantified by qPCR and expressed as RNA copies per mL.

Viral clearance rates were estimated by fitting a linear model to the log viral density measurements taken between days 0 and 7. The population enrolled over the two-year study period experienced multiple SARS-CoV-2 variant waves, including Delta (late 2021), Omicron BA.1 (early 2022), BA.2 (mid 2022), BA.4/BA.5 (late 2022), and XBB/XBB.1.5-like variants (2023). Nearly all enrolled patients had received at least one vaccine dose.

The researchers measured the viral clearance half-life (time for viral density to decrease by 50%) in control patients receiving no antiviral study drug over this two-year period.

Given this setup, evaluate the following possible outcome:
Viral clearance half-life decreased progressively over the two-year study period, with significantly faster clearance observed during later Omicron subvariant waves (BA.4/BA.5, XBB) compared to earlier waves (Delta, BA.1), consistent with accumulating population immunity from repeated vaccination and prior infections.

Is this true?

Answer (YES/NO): NO